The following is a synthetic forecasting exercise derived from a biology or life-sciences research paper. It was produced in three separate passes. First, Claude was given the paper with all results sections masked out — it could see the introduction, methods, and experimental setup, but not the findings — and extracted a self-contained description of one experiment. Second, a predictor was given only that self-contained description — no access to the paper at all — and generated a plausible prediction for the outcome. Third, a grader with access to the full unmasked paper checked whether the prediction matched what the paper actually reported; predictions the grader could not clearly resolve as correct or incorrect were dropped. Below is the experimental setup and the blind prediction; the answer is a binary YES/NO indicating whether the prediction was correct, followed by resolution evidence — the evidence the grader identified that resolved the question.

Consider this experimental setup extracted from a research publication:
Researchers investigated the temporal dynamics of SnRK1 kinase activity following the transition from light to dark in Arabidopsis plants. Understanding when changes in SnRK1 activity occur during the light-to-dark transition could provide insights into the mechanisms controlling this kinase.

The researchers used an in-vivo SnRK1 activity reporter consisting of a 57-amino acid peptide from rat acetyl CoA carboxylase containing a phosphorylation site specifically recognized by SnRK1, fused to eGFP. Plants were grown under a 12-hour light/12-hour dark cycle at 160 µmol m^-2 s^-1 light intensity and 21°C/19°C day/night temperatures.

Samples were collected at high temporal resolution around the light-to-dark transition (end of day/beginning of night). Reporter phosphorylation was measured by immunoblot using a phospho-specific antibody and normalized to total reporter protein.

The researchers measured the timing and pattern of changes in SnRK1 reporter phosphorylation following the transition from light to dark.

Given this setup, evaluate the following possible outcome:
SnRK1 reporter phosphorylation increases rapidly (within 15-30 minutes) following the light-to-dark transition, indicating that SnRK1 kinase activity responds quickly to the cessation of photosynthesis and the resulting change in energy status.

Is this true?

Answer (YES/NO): NO